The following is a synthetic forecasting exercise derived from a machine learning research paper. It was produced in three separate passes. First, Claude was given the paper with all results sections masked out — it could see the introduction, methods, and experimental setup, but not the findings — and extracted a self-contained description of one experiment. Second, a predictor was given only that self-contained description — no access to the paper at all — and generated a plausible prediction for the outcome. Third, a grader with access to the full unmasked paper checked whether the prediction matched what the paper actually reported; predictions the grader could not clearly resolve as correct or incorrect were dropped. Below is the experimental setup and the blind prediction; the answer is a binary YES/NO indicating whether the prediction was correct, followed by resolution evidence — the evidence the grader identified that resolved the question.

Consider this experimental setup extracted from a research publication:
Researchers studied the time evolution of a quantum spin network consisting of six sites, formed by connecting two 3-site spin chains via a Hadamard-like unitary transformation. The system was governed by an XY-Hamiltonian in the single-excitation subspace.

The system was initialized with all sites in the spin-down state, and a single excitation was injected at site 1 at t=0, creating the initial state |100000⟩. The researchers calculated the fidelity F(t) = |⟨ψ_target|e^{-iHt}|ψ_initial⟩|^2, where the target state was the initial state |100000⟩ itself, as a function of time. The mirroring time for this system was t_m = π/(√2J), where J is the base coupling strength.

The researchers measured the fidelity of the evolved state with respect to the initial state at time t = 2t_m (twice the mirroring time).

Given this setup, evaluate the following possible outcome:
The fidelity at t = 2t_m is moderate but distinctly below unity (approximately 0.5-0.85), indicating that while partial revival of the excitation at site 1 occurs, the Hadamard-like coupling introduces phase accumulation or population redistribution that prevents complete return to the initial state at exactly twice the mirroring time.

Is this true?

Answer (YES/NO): NO